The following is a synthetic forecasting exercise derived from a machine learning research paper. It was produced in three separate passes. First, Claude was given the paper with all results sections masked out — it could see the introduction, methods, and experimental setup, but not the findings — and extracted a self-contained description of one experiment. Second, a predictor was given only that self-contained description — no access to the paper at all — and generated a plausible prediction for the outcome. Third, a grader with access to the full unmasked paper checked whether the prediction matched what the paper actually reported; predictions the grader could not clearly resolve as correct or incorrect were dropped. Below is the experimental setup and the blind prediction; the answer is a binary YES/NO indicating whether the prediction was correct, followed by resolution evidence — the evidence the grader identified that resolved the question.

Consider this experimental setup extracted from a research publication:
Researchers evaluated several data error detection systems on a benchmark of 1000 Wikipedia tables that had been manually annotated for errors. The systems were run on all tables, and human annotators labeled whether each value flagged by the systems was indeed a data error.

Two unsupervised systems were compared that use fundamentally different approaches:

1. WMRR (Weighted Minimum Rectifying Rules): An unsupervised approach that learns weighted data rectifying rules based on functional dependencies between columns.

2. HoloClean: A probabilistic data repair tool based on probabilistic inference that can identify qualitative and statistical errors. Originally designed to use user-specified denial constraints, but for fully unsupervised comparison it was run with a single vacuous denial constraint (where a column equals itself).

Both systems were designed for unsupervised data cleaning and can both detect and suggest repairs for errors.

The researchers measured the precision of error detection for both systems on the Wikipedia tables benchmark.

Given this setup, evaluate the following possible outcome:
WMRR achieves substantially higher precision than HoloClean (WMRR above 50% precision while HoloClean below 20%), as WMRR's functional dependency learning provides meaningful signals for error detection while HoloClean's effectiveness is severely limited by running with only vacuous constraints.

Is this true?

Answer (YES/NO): NO